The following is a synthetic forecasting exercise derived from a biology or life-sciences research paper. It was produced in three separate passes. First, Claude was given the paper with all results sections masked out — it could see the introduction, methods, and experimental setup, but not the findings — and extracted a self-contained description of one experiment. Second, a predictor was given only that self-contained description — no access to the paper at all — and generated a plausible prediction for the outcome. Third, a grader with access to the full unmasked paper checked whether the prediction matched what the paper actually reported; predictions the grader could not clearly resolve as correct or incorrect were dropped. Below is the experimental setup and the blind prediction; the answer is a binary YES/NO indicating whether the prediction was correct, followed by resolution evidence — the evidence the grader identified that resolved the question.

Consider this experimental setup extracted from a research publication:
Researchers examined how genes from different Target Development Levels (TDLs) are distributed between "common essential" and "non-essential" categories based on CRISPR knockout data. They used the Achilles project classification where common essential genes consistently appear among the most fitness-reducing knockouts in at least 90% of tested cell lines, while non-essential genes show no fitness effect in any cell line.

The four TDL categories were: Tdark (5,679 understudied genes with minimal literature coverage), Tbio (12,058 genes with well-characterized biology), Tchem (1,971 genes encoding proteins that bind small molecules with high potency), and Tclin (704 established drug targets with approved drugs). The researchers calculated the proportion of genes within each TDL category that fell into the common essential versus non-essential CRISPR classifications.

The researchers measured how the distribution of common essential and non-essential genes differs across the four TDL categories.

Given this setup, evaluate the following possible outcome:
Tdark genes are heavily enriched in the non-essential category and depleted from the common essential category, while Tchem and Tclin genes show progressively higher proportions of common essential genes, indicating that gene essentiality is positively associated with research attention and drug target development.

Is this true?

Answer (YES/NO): NO